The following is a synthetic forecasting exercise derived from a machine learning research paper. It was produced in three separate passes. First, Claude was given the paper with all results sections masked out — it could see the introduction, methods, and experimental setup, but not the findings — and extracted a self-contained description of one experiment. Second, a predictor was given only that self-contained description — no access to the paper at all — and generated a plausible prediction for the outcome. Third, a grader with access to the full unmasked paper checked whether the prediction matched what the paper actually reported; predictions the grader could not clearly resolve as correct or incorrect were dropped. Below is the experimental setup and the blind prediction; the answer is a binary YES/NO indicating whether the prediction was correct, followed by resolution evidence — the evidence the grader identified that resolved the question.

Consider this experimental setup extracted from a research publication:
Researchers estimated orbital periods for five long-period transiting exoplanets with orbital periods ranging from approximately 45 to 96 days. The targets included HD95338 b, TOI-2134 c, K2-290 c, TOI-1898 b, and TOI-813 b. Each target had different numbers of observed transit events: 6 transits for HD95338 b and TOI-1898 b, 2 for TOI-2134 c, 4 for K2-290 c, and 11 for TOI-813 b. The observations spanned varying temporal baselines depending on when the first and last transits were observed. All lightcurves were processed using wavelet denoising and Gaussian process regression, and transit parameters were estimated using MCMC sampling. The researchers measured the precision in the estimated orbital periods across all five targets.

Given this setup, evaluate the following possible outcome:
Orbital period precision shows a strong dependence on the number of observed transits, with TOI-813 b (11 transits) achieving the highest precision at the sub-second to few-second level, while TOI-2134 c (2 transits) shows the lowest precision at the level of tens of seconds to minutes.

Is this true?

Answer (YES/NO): NO